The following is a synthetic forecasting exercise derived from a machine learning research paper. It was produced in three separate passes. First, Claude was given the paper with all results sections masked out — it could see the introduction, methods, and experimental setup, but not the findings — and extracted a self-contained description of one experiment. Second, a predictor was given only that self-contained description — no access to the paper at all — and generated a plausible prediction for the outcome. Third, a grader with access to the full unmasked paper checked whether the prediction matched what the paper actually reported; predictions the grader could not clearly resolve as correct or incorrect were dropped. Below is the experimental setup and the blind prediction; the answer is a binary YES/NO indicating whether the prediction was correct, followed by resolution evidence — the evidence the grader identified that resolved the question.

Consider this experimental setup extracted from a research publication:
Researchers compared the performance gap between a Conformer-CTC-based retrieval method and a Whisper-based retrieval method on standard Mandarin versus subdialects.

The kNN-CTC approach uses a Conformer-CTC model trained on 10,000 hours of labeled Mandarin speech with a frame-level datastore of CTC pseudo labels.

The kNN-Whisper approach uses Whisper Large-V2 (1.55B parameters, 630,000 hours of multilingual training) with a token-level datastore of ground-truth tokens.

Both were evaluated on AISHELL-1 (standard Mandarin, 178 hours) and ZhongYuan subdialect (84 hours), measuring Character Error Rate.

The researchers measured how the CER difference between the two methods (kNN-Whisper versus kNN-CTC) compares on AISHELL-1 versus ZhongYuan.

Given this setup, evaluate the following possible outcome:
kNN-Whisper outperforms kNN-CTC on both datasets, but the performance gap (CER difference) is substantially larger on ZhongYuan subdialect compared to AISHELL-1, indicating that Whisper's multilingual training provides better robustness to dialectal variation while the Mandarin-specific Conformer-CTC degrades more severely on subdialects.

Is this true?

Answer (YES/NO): YES